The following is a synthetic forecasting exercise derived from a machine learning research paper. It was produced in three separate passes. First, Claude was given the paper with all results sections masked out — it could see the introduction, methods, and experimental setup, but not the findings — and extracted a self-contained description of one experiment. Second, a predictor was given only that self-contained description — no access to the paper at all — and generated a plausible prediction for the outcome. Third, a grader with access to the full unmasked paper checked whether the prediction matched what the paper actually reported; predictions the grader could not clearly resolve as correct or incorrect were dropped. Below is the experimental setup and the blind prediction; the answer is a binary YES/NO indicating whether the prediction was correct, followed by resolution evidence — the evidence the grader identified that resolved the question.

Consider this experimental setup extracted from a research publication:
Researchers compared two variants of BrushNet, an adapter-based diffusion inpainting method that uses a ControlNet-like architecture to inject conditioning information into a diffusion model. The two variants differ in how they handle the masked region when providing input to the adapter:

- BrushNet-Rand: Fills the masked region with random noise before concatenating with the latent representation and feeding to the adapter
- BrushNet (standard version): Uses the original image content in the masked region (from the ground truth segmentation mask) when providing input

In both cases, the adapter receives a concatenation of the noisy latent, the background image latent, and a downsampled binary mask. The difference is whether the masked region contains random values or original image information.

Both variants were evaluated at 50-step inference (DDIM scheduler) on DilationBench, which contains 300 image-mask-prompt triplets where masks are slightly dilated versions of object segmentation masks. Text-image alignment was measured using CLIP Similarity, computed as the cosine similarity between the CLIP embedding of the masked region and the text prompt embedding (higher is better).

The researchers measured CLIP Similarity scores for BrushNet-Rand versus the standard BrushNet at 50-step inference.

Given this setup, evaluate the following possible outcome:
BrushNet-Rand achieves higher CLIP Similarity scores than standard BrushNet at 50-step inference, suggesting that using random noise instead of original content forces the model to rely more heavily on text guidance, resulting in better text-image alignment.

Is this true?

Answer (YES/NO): NO